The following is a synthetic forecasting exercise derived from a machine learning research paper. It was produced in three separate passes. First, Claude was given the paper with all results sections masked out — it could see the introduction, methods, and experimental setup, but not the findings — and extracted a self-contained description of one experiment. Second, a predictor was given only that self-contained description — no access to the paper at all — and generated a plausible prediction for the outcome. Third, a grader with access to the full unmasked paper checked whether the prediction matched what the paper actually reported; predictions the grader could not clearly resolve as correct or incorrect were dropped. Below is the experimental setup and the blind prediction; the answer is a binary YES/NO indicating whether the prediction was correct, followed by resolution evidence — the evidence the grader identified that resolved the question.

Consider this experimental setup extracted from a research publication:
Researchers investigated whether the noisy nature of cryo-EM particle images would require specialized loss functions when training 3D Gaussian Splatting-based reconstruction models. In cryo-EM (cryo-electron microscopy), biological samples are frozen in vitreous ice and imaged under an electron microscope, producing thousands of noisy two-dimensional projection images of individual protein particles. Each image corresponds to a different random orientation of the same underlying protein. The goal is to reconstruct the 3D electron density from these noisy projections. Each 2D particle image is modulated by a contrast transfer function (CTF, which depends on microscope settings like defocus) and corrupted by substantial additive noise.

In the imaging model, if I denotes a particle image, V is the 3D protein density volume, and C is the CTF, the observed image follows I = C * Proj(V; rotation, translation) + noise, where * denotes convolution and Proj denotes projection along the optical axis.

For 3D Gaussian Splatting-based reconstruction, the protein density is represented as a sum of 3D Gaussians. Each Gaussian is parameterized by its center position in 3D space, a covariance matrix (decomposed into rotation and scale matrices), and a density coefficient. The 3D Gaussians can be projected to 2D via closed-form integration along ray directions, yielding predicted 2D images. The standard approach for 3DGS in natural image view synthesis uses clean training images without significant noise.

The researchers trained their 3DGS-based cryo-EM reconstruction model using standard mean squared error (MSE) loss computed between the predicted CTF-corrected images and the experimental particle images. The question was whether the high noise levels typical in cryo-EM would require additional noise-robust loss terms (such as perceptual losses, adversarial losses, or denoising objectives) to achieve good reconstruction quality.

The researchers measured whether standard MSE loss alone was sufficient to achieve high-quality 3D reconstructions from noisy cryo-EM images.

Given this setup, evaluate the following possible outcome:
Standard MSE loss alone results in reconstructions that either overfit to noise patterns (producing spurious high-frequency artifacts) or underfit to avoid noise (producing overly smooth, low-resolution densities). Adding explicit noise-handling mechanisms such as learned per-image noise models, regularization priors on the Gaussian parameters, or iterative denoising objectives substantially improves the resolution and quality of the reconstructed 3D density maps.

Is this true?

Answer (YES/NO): NO